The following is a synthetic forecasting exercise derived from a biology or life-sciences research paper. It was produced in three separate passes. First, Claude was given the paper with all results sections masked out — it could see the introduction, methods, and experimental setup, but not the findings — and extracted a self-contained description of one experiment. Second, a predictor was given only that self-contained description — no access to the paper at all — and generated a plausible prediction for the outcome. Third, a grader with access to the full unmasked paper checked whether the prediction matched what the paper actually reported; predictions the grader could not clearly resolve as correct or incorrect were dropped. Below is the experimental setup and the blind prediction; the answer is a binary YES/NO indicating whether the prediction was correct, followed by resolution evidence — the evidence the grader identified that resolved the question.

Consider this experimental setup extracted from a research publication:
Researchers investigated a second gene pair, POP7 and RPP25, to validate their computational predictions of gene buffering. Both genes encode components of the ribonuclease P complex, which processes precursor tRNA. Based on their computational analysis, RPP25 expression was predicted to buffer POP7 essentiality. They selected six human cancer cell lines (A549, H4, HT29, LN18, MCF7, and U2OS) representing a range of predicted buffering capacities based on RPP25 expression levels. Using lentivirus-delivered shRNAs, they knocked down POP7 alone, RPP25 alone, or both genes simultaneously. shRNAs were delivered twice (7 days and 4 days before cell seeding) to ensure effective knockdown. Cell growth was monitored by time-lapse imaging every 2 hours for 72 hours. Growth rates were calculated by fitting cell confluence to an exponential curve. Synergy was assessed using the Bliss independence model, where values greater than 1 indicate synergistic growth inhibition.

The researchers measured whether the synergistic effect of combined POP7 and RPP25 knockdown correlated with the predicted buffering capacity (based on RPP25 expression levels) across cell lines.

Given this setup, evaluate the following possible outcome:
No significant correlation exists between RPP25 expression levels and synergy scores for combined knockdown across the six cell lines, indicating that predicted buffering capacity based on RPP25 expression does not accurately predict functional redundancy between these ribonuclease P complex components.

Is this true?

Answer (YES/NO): NO